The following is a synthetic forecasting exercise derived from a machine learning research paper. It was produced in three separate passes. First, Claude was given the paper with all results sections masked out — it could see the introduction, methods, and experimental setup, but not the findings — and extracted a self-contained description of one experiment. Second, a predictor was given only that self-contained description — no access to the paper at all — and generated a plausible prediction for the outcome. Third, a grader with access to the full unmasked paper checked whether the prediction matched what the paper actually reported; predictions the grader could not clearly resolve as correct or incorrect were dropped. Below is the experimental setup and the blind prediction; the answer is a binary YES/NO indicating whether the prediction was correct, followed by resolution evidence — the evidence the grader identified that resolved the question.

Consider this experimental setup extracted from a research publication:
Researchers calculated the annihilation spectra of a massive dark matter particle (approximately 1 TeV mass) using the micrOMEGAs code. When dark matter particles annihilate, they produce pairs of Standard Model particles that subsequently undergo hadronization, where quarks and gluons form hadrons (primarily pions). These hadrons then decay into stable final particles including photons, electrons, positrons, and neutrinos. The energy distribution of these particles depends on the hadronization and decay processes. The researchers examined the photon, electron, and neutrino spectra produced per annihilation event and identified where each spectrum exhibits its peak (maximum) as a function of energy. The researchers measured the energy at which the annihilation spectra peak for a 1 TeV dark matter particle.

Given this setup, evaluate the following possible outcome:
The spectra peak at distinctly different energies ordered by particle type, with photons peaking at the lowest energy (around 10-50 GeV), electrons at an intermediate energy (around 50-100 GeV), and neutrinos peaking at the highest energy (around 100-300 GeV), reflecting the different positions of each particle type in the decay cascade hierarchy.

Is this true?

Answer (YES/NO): NO